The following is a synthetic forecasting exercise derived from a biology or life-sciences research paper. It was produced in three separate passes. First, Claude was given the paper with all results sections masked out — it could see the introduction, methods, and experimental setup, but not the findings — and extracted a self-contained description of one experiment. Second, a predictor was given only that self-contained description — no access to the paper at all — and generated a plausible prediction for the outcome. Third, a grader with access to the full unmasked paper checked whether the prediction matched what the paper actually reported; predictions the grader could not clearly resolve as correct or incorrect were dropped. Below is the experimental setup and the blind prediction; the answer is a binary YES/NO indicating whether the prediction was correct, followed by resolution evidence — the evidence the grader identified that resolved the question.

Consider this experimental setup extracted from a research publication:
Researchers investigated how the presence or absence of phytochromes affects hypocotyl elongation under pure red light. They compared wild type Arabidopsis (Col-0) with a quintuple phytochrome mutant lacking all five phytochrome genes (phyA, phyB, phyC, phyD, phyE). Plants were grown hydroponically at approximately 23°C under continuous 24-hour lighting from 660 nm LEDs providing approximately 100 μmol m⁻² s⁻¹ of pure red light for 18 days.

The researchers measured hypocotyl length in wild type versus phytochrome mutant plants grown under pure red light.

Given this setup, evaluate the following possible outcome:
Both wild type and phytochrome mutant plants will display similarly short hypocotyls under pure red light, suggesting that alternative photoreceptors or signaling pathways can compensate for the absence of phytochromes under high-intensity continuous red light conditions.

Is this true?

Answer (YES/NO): NO